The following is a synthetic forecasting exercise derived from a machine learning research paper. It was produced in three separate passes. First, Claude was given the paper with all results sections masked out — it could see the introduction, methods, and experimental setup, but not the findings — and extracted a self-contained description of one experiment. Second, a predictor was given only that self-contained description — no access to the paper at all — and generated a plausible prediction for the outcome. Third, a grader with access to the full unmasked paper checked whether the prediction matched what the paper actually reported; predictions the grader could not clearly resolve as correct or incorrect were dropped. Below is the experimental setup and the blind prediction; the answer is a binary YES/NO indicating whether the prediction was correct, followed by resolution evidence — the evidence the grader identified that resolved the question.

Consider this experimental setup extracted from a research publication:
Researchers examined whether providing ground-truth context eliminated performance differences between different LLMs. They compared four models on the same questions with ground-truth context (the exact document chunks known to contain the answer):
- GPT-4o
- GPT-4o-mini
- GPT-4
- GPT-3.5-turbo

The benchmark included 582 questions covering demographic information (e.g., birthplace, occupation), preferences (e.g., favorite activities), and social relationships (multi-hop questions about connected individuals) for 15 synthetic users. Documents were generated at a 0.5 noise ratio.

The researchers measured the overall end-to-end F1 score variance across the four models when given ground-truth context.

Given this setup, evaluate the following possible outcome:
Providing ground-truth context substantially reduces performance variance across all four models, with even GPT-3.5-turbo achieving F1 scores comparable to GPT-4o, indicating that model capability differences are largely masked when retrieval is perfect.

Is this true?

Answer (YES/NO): NO